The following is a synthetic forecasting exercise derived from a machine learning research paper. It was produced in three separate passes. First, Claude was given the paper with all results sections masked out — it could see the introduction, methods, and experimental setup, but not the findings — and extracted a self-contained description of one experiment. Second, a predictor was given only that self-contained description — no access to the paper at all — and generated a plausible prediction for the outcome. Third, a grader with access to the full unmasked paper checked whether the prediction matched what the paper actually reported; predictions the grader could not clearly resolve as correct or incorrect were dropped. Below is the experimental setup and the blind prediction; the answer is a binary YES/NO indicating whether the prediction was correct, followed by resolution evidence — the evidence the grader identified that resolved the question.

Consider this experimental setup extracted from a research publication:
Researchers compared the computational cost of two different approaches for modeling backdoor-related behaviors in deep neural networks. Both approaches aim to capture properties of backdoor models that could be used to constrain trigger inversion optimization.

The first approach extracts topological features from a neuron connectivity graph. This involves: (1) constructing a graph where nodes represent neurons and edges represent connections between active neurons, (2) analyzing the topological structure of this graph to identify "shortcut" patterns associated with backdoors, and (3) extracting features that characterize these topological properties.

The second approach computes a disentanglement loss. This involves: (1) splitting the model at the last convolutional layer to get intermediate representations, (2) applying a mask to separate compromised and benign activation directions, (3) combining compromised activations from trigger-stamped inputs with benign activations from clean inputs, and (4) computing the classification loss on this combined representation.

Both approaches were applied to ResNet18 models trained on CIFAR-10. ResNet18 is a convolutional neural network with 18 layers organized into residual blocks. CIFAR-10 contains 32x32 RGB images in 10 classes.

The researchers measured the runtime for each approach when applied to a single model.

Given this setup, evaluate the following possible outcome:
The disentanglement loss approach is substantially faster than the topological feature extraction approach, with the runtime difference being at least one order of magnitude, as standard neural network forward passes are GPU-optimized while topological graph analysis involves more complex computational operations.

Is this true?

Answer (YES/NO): YES